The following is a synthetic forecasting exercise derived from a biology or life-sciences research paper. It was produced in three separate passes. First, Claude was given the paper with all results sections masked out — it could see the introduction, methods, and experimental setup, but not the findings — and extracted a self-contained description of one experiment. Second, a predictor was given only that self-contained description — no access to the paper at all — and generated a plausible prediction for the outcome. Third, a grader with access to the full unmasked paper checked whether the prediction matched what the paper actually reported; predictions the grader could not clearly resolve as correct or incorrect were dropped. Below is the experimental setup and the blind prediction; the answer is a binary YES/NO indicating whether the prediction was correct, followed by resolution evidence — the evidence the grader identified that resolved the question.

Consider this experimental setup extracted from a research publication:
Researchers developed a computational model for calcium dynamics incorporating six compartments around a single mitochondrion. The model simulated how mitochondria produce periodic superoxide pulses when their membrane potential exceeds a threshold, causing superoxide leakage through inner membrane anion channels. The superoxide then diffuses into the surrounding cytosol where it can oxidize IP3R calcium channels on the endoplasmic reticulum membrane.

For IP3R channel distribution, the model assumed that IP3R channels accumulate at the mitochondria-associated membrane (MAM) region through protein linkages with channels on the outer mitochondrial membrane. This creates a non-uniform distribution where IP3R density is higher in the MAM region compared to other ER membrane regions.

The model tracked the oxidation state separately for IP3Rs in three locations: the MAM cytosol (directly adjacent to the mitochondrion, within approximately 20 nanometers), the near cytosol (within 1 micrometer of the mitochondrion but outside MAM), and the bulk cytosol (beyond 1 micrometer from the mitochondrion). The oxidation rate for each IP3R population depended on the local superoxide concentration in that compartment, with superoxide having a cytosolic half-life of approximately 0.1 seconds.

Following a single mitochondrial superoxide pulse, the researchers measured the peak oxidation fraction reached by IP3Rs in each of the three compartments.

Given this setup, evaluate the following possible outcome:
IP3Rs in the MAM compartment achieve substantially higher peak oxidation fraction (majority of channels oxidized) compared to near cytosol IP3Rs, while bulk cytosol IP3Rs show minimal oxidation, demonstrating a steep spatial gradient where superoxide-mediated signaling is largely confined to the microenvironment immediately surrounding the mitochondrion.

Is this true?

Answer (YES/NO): NO